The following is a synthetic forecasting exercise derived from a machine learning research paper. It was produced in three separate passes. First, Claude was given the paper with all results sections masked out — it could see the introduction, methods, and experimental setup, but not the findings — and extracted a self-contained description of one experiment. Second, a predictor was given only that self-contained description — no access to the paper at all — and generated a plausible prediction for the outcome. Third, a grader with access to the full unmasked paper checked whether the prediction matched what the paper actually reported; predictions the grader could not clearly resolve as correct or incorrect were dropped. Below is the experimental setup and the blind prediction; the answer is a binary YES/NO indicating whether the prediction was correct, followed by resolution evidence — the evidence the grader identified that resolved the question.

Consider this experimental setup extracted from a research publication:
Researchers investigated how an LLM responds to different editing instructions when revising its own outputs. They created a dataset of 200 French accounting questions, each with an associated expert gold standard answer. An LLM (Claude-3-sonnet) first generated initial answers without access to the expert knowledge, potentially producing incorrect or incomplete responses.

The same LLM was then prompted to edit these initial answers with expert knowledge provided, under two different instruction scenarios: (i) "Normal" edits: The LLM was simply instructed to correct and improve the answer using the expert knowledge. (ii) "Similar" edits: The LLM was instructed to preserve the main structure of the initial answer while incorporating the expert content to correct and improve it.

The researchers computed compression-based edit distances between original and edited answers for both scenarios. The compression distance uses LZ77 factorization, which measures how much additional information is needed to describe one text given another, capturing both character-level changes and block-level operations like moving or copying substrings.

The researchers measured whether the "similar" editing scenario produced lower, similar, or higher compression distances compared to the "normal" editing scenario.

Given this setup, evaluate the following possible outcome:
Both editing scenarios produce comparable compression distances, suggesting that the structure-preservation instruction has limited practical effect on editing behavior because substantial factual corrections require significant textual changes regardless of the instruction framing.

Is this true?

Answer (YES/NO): NO